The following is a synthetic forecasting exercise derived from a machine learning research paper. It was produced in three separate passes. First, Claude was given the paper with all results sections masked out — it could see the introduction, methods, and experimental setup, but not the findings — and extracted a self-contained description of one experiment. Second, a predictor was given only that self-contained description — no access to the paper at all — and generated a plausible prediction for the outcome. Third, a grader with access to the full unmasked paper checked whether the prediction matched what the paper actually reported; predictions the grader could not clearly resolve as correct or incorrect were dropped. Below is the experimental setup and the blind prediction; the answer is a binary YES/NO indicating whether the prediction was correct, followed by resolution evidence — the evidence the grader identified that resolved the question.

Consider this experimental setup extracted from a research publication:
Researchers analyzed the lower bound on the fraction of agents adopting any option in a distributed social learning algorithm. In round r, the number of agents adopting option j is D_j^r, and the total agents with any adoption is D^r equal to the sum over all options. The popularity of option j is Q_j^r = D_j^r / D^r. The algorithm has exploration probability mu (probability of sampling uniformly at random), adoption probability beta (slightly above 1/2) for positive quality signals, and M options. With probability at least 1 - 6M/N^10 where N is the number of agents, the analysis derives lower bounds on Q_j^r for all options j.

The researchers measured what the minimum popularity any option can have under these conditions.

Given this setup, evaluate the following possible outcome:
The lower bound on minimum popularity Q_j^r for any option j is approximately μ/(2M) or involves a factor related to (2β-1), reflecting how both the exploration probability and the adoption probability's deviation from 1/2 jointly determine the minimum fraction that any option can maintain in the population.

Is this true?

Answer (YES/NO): NO